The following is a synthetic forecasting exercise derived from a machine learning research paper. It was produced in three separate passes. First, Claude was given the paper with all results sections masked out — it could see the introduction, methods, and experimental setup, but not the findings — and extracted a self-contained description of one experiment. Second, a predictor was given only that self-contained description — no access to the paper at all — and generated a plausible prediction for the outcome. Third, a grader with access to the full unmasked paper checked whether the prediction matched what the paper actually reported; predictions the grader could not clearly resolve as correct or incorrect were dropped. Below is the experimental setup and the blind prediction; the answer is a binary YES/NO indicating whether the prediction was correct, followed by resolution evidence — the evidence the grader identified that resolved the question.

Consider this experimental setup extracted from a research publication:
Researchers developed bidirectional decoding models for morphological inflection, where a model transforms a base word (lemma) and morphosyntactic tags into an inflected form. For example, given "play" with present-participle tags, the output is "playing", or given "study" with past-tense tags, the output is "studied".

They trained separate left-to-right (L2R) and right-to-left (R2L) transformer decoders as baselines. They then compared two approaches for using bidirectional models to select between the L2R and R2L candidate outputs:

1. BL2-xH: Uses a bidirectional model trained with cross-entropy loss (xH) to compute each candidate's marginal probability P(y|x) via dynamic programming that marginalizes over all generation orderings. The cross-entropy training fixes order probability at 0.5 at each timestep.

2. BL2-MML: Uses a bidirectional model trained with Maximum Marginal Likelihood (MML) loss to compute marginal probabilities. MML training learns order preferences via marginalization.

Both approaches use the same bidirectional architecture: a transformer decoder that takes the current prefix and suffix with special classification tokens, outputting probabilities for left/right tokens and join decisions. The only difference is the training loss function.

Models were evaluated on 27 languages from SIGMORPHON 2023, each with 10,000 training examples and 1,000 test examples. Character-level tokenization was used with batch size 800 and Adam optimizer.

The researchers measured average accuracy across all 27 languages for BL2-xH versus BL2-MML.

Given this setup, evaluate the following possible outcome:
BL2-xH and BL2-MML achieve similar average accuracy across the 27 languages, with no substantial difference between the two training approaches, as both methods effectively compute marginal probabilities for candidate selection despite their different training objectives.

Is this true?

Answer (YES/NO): NO